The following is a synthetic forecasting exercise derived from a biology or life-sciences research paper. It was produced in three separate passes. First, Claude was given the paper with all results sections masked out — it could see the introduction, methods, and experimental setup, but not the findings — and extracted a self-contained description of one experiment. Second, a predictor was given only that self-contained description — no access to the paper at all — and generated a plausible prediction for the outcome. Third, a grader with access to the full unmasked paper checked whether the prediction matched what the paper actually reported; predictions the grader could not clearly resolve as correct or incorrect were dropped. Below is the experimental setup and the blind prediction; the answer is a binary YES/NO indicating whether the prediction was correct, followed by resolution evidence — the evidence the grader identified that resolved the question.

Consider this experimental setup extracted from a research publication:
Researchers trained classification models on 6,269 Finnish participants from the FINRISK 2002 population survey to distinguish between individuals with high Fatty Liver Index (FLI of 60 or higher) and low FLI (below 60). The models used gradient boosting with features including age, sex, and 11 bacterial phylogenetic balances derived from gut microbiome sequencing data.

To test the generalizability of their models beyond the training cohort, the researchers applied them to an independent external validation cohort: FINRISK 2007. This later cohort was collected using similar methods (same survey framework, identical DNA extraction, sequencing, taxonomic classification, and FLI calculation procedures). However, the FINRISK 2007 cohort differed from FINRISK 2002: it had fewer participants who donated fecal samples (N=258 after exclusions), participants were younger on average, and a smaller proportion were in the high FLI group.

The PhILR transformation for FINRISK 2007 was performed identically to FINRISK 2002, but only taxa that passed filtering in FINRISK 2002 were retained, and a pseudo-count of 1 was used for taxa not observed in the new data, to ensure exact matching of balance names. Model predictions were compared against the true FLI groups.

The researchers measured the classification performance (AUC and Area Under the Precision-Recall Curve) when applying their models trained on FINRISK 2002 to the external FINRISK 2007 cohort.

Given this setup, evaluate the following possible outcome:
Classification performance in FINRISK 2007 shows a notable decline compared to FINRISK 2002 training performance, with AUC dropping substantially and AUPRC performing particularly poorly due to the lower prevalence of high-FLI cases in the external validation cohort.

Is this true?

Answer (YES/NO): NO